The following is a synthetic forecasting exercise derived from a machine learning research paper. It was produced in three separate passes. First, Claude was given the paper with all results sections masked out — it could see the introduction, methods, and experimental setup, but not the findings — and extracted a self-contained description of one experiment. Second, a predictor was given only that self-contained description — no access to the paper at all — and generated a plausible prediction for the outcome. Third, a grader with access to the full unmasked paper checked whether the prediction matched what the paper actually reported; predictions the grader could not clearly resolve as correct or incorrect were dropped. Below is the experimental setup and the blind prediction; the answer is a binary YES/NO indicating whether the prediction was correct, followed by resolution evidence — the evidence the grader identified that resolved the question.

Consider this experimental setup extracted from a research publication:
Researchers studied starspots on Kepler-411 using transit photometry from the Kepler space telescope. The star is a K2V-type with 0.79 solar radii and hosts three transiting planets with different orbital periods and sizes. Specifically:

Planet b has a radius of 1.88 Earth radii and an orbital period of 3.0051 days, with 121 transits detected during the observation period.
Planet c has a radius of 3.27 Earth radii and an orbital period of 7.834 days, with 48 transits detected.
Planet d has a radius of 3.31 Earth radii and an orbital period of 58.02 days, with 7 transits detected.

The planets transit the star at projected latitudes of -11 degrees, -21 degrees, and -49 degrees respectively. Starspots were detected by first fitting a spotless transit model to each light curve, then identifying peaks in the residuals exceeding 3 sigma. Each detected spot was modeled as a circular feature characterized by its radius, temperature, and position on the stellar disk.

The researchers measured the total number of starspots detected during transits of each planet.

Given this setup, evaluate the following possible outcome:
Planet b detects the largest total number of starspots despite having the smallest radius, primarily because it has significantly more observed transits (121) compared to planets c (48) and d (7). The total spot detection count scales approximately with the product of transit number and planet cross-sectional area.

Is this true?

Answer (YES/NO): NO